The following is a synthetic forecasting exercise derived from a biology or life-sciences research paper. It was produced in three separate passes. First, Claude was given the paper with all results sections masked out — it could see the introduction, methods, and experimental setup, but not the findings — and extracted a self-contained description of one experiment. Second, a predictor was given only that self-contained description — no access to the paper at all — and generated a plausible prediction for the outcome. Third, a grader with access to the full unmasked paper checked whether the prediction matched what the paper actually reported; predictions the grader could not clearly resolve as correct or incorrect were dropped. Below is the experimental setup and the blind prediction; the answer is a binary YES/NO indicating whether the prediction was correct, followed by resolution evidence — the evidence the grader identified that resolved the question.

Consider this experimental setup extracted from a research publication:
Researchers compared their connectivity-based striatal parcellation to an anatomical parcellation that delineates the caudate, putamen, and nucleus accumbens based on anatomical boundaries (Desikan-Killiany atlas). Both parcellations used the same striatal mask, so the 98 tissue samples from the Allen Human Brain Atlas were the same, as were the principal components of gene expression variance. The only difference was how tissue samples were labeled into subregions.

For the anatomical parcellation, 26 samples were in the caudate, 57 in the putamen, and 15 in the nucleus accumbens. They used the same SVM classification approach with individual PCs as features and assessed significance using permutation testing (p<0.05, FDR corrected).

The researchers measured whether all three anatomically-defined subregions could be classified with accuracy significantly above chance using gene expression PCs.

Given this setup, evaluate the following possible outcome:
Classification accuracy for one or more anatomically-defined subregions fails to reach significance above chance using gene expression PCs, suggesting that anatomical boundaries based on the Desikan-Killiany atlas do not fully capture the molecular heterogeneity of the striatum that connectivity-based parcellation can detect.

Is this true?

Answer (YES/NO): YES